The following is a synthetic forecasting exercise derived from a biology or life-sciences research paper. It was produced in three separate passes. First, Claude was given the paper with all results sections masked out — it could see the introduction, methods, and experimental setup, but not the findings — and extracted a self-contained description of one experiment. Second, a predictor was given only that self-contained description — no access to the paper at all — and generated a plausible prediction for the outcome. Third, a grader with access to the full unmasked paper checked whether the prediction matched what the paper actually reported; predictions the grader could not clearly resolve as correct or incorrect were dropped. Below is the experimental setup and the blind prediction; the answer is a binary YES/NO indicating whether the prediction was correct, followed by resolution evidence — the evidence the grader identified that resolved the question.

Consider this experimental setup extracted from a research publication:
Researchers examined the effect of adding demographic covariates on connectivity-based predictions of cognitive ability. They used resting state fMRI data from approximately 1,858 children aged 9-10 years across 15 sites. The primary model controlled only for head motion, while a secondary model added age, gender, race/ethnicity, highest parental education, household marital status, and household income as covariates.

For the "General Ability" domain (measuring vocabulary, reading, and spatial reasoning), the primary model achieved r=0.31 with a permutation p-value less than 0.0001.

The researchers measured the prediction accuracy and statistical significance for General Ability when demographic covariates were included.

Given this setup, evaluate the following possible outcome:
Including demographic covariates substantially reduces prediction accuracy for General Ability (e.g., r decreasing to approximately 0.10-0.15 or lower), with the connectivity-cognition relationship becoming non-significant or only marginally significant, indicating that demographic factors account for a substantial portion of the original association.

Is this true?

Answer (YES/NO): NO